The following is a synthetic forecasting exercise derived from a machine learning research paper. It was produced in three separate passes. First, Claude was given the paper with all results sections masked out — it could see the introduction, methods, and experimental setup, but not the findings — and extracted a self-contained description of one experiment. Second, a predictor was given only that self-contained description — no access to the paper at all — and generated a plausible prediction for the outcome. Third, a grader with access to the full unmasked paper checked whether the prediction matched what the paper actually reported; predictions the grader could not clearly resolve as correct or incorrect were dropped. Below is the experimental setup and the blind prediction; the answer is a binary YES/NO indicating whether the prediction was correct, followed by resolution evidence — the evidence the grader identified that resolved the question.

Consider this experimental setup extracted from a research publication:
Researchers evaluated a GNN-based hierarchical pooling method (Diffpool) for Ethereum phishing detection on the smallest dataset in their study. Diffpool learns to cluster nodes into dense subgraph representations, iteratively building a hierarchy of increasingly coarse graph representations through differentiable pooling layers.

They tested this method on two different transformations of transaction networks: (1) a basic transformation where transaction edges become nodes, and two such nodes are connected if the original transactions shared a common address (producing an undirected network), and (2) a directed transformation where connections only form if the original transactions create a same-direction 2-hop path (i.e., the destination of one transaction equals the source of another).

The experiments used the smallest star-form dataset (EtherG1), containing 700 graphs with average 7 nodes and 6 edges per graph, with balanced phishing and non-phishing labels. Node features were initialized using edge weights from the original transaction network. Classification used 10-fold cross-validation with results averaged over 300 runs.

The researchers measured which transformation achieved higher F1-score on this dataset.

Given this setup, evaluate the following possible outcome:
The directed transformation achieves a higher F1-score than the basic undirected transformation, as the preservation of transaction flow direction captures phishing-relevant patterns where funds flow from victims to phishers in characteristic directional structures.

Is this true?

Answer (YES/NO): YES